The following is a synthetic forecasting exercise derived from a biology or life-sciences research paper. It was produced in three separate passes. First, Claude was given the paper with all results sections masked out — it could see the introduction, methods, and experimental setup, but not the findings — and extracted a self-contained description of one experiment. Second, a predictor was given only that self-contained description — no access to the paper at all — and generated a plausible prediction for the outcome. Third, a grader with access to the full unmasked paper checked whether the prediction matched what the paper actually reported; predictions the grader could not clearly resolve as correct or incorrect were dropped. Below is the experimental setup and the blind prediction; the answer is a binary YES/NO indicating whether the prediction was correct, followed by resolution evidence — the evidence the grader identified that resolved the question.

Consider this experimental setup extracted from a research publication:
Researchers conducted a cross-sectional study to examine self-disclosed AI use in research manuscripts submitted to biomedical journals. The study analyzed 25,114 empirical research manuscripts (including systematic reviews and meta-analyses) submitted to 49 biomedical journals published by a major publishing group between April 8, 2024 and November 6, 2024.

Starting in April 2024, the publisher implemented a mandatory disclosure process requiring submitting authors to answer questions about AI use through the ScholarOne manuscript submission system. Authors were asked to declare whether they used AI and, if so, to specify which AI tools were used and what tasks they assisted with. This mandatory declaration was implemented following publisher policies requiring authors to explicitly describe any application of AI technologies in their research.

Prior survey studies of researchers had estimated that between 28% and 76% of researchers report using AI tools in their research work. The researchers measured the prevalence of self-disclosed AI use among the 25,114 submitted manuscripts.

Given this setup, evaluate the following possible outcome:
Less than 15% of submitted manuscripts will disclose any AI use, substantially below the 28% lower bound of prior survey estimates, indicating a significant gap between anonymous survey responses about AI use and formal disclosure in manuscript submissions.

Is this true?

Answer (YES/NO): YES